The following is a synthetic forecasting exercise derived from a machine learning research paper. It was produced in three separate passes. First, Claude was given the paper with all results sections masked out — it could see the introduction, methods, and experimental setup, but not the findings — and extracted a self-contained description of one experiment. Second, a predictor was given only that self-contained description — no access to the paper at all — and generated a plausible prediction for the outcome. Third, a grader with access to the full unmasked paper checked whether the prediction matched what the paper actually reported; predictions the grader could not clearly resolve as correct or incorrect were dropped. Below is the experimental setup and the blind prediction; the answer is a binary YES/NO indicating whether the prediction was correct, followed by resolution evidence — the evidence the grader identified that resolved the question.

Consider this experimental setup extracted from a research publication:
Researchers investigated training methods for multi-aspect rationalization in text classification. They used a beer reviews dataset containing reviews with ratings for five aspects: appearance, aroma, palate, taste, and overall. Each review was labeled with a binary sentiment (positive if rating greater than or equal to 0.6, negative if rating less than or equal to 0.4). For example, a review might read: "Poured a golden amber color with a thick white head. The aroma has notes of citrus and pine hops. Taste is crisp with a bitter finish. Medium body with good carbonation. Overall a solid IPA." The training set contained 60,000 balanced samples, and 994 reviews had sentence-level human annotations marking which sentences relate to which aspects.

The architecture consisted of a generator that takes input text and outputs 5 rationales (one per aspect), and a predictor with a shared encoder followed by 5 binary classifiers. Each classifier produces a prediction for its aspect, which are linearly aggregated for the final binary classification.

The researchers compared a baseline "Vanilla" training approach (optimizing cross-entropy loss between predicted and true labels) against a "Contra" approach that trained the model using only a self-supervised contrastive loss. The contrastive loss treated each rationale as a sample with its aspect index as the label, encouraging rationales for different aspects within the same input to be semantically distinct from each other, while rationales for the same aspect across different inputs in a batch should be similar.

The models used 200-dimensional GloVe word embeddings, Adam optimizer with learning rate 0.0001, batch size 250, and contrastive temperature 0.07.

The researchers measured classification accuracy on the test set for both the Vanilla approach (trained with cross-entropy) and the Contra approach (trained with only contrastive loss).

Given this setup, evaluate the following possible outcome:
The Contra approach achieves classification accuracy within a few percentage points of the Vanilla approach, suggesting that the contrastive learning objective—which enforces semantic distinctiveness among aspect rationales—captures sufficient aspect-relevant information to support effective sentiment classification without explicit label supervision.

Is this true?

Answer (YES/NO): NO